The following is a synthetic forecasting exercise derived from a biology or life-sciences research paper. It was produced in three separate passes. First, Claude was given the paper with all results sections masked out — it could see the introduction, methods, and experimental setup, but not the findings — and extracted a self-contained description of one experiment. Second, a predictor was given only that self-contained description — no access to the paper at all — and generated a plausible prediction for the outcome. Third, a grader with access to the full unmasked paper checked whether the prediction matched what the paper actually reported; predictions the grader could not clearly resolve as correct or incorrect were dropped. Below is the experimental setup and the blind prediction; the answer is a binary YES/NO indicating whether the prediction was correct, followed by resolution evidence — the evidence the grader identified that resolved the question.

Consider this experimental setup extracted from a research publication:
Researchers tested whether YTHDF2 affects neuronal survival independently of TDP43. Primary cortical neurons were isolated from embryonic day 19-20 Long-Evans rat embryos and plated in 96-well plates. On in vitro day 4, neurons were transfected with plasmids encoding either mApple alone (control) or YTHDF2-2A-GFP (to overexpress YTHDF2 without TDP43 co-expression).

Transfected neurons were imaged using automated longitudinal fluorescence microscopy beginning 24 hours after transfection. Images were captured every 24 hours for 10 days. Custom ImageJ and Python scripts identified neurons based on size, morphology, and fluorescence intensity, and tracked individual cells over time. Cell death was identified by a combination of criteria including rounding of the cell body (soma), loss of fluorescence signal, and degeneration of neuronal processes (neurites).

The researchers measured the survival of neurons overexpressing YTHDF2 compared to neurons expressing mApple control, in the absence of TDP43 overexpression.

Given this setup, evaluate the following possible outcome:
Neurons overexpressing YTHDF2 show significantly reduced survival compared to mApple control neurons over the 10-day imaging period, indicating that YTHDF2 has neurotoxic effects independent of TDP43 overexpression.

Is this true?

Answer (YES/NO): YES